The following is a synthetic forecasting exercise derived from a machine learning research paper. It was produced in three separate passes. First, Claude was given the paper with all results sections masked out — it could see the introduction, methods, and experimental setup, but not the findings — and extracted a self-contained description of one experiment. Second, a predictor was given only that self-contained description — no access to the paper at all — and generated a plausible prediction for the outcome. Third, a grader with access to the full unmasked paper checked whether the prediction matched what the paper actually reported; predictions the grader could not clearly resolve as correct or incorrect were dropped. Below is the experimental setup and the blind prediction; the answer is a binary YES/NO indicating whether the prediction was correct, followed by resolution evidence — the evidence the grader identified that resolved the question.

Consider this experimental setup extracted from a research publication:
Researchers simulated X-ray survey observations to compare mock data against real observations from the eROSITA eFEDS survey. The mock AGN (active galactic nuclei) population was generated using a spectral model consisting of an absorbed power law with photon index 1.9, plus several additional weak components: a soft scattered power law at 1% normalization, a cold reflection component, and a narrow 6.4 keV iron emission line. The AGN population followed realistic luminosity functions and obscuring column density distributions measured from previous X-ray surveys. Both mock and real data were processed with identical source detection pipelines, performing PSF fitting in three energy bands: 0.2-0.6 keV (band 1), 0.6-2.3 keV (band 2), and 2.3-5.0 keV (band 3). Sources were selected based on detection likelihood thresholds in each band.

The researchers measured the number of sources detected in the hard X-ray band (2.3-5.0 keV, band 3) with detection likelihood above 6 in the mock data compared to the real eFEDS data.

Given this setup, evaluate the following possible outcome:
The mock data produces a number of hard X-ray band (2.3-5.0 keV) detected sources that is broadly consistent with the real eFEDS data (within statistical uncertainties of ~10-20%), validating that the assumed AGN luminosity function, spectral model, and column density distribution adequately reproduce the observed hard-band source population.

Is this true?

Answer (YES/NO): NO